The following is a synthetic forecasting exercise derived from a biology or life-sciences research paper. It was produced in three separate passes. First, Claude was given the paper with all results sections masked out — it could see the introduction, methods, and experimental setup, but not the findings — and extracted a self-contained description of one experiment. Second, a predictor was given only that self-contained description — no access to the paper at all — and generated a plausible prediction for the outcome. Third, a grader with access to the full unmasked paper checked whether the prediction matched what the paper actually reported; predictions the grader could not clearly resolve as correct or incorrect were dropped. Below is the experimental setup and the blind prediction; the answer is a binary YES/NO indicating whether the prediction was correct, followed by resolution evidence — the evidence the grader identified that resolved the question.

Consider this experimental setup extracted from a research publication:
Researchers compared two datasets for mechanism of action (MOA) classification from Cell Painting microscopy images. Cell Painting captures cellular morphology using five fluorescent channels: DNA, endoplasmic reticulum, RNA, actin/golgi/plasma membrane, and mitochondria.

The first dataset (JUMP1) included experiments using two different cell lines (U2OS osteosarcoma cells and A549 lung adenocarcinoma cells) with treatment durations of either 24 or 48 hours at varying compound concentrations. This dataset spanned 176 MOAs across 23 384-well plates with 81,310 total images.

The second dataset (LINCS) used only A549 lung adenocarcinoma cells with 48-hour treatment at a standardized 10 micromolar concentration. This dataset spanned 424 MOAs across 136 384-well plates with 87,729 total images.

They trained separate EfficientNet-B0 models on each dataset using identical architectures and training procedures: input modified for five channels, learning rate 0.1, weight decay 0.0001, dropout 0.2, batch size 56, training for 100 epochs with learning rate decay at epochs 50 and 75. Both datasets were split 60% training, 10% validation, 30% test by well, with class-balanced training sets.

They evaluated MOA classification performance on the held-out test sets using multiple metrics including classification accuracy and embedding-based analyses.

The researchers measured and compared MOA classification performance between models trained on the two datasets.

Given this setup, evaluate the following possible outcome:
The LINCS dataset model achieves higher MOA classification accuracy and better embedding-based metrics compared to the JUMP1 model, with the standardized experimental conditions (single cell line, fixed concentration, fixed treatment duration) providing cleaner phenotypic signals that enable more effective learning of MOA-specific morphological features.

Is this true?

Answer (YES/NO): NO